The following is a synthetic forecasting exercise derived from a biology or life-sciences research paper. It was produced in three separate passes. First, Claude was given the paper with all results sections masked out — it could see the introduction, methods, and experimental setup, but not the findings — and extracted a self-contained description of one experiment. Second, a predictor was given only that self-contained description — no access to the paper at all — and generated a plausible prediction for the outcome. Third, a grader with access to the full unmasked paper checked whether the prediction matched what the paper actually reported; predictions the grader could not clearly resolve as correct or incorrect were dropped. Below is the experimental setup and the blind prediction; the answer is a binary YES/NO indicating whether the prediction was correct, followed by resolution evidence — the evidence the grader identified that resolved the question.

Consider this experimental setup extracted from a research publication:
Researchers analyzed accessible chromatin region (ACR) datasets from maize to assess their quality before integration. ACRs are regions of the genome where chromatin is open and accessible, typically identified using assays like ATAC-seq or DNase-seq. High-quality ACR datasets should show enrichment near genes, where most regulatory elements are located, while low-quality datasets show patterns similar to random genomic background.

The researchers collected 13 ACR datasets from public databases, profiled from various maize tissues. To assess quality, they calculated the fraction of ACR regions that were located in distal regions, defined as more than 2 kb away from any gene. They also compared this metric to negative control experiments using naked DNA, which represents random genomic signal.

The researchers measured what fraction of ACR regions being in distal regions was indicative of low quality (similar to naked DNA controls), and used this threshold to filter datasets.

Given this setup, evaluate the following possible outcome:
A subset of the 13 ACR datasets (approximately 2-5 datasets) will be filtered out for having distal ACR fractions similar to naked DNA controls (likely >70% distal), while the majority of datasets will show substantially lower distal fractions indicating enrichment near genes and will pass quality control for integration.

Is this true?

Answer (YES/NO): NO